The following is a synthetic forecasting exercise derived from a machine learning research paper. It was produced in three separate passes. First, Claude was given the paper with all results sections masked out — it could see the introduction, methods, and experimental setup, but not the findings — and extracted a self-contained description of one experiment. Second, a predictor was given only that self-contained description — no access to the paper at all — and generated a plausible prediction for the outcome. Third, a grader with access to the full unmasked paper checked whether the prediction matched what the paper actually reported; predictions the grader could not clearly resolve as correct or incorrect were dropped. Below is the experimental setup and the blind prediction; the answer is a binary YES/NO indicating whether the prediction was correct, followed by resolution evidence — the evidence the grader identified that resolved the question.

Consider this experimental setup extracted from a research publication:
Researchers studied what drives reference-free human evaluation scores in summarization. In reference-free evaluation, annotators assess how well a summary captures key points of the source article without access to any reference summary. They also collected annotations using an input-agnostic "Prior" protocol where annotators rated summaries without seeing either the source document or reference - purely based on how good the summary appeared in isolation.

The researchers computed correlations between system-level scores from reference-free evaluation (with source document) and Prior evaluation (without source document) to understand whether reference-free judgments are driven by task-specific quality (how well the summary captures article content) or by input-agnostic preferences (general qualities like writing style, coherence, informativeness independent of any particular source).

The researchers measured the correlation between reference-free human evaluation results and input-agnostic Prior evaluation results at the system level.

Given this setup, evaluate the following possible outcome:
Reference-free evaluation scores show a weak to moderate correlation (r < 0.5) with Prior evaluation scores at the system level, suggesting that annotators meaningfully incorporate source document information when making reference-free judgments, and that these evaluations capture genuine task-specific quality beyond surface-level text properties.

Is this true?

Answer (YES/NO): NO